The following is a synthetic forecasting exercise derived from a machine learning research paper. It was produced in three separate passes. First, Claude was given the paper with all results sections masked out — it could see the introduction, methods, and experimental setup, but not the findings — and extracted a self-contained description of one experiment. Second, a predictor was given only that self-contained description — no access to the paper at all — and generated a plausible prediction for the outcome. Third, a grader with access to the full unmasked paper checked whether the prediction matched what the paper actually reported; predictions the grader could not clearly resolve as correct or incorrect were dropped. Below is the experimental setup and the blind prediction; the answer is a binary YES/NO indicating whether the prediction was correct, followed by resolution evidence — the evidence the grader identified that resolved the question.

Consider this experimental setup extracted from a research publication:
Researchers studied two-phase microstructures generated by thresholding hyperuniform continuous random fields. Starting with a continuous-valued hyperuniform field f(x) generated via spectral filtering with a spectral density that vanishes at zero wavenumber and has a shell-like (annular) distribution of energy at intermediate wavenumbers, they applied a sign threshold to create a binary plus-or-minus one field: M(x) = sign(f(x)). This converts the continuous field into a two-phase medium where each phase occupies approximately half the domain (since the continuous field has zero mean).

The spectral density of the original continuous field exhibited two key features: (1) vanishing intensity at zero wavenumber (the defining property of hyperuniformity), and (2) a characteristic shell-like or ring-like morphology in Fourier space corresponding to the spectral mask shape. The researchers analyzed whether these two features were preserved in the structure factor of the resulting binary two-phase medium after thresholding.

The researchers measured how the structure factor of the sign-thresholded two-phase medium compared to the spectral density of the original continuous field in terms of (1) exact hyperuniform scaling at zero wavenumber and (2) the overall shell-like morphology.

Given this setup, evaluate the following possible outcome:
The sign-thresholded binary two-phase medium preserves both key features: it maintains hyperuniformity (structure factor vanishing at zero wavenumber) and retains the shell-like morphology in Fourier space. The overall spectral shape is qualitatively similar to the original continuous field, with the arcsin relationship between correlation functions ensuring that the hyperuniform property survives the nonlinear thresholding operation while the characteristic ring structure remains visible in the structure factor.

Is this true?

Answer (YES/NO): NO